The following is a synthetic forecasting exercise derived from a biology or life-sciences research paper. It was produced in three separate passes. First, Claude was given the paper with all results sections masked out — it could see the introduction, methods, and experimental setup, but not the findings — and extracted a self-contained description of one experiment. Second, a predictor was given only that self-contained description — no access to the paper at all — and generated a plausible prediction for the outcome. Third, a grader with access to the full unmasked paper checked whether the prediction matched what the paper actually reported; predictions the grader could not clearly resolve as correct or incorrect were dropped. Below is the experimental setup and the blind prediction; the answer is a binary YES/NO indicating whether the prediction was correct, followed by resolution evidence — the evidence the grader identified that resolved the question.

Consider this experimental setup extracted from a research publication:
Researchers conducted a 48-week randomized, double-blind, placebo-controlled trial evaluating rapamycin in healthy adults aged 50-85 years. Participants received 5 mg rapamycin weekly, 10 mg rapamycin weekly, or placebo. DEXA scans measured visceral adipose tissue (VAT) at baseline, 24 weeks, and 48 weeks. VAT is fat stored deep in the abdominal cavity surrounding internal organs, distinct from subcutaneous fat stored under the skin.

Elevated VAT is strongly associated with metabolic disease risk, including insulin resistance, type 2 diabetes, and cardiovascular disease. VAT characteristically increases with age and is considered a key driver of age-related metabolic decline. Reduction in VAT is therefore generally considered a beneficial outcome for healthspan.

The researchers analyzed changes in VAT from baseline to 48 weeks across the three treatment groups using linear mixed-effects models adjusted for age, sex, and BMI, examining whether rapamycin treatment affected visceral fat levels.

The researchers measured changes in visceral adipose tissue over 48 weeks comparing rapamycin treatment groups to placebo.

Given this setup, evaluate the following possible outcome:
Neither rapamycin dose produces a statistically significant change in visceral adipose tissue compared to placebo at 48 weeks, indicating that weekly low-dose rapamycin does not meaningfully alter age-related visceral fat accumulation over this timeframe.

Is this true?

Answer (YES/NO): YES